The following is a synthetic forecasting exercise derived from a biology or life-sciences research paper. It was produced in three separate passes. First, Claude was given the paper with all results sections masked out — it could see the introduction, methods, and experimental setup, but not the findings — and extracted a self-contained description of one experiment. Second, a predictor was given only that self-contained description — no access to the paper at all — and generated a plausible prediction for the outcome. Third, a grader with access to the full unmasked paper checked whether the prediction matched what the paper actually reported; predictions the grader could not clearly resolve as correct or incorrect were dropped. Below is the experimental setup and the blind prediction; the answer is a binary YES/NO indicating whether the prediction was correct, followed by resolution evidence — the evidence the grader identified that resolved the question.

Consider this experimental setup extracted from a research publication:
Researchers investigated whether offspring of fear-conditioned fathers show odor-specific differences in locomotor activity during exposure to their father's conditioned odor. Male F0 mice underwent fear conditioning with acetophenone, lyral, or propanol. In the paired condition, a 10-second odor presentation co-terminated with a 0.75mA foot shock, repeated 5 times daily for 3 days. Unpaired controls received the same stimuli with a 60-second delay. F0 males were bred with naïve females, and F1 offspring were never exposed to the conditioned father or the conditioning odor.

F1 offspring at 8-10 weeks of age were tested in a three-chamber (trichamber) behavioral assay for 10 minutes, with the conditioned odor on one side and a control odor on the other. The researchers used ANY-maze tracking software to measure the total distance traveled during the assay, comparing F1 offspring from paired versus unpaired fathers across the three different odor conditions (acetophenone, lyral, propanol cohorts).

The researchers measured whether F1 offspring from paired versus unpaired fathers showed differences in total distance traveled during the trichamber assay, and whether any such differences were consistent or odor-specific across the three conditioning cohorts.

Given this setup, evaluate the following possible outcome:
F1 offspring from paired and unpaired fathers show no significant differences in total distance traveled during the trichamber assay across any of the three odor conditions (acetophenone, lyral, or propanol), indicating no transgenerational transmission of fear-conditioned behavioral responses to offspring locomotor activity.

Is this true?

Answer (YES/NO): NO